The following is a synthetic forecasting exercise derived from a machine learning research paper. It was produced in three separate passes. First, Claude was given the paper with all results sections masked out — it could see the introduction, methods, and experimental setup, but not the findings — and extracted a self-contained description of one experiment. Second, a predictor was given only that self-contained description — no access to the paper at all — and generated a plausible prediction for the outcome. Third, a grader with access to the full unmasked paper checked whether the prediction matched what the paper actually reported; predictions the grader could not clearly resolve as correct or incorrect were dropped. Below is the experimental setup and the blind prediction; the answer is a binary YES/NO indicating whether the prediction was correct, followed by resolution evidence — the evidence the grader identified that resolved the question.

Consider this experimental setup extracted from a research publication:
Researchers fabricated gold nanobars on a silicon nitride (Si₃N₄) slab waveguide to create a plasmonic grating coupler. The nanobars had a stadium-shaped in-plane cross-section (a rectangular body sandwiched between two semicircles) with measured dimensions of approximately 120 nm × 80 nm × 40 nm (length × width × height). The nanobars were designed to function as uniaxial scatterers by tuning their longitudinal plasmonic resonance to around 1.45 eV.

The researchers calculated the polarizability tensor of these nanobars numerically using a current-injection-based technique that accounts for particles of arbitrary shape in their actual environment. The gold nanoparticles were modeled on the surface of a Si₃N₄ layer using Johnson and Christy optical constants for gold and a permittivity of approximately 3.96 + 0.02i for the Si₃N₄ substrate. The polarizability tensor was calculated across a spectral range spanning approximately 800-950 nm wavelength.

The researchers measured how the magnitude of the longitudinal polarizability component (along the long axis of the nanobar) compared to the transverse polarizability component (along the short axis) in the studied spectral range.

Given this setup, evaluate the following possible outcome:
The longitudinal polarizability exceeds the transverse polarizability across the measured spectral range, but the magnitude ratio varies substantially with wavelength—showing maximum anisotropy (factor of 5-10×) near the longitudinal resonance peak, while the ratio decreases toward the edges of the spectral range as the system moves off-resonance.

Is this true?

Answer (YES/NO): NO